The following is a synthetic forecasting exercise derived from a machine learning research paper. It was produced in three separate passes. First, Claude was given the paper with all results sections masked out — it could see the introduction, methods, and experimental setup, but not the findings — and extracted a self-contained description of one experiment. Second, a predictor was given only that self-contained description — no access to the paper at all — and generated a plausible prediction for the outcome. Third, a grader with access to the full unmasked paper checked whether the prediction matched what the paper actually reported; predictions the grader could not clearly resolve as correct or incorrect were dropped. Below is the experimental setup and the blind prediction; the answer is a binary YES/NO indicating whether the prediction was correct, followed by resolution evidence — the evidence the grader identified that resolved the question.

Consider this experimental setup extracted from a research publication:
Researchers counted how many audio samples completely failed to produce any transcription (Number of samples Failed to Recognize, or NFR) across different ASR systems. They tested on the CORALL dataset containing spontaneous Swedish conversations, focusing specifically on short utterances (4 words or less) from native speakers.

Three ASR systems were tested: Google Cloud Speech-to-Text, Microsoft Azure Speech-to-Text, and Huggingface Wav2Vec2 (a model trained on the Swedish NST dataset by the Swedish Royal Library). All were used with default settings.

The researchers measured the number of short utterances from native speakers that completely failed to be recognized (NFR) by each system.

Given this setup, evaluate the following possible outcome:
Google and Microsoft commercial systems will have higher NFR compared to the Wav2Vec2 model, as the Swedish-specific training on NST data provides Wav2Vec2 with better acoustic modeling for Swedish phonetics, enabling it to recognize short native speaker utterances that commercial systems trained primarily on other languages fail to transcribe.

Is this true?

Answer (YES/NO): YES